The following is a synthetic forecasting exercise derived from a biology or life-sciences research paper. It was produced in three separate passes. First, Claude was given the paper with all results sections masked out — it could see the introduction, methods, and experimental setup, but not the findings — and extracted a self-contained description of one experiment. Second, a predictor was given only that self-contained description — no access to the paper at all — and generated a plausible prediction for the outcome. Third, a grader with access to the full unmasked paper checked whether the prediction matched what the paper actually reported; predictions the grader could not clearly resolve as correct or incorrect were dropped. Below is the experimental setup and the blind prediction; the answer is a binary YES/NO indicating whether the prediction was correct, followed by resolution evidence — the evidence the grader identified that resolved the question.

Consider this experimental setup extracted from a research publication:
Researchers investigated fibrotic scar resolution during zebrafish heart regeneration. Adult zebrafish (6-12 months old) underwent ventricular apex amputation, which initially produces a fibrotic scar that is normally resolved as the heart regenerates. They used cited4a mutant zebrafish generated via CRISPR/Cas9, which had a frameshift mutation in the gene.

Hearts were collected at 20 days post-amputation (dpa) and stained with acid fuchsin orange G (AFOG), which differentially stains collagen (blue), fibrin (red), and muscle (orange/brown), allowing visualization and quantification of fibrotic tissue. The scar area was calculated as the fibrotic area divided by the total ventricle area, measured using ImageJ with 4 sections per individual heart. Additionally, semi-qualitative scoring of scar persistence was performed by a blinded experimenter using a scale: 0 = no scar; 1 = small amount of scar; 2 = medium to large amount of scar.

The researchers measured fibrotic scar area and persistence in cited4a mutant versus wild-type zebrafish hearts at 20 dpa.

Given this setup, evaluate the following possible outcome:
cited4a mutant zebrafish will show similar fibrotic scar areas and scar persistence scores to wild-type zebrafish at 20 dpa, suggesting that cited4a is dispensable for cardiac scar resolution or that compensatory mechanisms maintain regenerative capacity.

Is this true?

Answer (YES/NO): NO